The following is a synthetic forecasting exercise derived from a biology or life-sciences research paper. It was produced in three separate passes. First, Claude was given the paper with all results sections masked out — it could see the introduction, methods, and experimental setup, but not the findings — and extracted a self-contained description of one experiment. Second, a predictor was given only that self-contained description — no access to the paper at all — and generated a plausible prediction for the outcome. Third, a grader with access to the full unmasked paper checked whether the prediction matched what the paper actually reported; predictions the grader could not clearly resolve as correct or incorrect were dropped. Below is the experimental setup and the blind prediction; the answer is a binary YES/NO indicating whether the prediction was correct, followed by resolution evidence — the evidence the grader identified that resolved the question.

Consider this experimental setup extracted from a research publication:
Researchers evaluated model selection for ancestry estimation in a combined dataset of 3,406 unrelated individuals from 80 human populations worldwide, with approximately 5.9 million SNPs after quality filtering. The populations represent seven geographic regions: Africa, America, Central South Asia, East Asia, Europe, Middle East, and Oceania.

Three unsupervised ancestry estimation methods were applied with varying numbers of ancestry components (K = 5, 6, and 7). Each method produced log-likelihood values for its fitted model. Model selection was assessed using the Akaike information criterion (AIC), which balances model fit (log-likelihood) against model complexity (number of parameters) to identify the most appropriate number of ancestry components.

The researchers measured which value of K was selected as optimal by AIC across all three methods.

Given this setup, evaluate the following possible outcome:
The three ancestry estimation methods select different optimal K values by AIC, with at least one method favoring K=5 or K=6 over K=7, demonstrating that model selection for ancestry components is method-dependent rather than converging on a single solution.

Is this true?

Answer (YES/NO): NO